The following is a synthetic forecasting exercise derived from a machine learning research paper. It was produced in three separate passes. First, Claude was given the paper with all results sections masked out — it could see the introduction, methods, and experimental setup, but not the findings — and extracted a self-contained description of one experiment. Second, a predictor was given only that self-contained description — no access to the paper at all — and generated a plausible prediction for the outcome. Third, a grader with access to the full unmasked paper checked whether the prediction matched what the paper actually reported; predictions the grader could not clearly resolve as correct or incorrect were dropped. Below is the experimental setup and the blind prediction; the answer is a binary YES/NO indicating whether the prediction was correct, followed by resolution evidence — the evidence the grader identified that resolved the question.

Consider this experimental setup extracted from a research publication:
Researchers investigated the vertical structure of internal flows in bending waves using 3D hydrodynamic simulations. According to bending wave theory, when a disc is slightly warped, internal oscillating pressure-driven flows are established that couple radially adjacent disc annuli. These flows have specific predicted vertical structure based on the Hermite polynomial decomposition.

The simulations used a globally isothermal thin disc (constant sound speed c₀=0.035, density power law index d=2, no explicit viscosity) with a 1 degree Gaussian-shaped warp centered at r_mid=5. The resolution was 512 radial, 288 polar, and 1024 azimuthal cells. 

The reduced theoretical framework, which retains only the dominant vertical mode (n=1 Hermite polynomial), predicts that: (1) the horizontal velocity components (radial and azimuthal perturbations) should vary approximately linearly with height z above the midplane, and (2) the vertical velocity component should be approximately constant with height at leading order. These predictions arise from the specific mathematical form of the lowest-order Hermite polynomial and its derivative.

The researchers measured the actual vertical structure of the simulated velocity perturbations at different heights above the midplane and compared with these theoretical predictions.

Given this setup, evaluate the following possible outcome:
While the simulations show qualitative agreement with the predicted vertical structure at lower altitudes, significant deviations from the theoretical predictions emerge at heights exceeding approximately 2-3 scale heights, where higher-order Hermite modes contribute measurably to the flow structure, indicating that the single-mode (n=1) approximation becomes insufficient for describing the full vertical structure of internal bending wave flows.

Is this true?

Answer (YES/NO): NO